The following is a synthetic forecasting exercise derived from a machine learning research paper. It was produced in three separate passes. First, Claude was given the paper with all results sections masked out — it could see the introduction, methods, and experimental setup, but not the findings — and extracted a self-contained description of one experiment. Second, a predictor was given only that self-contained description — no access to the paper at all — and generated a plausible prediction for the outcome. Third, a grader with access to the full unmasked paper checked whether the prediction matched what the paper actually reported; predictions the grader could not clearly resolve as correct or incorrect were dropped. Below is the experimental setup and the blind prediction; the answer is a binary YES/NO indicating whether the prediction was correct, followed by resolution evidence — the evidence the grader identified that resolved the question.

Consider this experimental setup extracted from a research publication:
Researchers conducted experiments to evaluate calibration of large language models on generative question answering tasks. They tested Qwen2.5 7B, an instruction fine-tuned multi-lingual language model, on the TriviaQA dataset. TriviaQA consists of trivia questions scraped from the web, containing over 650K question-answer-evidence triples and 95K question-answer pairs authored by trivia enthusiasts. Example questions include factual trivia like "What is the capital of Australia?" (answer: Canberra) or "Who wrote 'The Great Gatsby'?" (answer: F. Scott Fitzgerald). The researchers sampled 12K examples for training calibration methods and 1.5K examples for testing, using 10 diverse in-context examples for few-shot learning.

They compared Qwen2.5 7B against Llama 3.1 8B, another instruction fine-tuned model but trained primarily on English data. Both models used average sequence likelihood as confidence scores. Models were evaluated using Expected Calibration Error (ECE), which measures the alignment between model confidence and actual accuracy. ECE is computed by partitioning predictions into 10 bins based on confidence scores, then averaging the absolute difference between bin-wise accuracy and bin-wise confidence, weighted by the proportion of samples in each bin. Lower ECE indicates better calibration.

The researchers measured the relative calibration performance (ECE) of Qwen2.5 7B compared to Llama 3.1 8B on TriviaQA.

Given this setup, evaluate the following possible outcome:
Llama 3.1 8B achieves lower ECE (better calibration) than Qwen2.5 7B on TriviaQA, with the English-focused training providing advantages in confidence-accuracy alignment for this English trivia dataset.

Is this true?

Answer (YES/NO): YES